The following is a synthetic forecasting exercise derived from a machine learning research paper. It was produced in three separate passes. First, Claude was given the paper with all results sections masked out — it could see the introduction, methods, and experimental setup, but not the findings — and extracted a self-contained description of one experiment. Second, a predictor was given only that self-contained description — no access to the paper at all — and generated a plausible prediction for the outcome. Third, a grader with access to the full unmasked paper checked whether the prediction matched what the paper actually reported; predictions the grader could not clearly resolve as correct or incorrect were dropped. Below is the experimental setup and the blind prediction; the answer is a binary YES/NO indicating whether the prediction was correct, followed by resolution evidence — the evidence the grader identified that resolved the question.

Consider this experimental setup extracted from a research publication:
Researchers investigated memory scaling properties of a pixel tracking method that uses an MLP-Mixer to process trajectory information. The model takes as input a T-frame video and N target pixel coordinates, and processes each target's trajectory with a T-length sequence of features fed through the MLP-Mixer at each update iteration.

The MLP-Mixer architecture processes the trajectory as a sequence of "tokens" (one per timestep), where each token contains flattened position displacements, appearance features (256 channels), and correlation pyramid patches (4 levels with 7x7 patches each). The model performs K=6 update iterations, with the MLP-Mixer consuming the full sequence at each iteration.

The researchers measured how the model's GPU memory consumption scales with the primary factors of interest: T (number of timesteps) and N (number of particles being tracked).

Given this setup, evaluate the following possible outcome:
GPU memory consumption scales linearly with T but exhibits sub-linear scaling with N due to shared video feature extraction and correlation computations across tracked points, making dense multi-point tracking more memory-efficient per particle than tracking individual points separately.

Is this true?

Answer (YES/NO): NO